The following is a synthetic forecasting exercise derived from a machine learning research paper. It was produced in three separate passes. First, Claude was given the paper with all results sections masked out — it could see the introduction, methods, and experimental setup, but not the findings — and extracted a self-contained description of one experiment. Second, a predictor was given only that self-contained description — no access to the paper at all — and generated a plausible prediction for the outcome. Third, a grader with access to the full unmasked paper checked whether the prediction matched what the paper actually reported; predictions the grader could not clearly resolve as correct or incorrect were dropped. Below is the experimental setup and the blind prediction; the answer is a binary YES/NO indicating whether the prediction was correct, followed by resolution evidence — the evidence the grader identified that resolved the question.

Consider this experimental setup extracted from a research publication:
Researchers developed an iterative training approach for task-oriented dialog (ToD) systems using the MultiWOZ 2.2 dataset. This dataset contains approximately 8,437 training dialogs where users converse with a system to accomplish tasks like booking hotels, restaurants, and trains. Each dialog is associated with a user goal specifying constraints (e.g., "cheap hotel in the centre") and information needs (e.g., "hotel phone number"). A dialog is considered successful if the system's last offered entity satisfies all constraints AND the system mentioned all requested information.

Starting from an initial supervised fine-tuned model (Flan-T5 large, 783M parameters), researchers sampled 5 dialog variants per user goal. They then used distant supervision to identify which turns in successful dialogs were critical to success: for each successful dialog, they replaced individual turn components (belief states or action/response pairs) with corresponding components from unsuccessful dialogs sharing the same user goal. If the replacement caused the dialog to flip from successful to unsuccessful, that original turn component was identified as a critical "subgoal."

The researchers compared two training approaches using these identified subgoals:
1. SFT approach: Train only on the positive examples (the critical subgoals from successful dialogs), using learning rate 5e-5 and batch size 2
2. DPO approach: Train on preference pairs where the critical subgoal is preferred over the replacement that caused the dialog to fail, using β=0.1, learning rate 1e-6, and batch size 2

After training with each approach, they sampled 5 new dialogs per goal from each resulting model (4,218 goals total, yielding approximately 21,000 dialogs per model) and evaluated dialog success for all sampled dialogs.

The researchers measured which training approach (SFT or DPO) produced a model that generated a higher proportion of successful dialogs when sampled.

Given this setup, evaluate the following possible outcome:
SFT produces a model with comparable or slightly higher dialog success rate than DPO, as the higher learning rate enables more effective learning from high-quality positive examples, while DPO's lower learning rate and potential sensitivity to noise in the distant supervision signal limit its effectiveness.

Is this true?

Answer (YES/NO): YES